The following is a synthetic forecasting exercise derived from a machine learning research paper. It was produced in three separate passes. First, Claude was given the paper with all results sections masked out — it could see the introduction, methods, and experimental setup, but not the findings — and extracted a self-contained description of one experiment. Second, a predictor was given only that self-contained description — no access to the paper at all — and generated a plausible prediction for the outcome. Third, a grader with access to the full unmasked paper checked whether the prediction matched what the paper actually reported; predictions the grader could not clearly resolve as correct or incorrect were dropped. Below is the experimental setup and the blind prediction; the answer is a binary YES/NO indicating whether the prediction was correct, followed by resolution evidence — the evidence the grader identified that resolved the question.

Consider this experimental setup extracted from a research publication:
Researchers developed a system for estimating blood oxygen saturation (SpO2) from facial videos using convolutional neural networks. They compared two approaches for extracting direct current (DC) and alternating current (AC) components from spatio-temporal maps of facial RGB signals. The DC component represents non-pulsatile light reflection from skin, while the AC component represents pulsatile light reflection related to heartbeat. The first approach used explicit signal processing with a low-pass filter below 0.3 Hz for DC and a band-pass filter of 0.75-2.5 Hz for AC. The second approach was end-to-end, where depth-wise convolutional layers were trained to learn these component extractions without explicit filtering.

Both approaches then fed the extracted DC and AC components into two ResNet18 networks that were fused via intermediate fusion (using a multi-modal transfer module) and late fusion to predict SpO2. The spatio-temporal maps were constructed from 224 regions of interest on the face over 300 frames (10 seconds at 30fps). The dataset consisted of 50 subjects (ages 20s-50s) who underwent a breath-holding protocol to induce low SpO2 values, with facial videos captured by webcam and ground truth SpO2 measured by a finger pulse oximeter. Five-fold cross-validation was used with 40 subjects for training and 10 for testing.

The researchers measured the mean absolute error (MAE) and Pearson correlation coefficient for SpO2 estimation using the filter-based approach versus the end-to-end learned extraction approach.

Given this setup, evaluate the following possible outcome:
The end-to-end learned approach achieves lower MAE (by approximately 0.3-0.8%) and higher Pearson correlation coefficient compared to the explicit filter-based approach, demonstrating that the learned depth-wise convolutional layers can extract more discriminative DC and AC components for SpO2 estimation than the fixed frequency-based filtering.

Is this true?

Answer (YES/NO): NO